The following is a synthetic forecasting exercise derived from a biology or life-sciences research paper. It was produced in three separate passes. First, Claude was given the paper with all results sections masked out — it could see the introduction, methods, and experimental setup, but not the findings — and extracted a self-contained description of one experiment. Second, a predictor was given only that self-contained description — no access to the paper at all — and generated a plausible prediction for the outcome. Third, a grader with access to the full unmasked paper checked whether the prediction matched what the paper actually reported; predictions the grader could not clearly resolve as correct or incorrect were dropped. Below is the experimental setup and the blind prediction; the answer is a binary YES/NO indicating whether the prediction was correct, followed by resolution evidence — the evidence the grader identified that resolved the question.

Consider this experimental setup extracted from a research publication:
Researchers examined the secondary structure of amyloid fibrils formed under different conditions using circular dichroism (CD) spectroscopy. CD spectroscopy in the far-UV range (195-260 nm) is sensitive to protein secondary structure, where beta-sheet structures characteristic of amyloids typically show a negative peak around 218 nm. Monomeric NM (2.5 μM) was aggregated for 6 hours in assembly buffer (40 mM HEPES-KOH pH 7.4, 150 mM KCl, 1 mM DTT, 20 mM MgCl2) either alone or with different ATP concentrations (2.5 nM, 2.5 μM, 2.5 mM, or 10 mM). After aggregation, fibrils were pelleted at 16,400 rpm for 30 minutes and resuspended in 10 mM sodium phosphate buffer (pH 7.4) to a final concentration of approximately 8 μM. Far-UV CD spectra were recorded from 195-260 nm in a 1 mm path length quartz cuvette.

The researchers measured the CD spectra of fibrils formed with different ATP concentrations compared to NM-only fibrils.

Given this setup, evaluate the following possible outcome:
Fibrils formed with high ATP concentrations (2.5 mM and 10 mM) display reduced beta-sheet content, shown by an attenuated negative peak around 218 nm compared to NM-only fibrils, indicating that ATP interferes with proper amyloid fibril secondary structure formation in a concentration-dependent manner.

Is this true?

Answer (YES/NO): NO